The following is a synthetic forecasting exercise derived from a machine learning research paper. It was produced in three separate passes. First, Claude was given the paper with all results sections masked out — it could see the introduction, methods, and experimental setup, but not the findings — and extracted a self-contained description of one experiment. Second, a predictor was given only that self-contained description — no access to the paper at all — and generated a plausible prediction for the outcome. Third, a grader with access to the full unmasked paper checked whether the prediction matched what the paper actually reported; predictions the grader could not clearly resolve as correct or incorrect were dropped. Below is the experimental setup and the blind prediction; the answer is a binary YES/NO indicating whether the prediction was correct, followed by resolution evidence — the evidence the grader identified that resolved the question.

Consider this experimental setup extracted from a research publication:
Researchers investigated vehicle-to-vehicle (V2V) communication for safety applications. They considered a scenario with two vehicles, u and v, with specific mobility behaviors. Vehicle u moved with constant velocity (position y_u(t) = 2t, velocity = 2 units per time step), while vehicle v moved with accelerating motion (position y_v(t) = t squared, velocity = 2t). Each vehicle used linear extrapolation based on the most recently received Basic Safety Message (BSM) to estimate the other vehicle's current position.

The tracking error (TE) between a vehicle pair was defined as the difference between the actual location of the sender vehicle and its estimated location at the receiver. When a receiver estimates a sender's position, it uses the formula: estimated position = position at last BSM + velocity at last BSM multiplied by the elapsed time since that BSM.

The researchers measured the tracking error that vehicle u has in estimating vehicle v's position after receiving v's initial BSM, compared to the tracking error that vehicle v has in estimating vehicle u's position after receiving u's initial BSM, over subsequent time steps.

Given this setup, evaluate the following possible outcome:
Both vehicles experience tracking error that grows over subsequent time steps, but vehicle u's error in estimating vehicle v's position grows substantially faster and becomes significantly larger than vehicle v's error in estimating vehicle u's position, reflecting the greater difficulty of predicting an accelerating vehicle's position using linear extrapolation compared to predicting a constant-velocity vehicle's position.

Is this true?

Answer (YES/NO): NO